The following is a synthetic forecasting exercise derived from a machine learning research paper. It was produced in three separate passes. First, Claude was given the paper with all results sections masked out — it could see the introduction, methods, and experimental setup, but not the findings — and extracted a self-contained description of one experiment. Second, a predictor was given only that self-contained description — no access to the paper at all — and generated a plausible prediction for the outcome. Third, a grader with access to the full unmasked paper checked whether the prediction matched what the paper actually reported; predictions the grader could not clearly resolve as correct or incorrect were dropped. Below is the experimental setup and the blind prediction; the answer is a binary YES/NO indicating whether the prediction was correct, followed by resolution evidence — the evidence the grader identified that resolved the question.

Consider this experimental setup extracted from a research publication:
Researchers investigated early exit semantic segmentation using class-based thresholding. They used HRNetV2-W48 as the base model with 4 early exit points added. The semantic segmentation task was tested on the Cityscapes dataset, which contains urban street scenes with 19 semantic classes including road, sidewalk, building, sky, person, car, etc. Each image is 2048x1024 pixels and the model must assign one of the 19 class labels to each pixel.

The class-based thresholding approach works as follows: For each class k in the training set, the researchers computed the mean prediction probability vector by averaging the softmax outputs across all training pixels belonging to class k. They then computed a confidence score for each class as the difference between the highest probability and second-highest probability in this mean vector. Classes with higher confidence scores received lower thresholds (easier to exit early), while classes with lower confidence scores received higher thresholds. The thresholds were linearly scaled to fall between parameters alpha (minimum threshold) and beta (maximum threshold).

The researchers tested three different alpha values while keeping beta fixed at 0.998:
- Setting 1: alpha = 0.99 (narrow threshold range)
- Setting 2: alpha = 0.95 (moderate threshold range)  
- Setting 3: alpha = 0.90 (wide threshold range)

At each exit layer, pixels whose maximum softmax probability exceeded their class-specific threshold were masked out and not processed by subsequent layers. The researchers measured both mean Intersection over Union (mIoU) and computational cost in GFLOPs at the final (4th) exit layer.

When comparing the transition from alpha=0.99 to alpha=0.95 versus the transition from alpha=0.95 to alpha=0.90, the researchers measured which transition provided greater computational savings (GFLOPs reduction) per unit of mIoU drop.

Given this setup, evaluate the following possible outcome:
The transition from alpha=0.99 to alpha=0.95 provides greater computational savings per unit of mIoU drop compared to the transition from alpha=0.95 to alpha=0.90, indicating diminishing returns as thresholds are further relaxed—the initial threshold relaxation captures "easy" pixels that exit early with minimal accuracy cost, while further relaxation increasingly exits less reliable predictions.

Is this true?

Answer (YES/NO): YES